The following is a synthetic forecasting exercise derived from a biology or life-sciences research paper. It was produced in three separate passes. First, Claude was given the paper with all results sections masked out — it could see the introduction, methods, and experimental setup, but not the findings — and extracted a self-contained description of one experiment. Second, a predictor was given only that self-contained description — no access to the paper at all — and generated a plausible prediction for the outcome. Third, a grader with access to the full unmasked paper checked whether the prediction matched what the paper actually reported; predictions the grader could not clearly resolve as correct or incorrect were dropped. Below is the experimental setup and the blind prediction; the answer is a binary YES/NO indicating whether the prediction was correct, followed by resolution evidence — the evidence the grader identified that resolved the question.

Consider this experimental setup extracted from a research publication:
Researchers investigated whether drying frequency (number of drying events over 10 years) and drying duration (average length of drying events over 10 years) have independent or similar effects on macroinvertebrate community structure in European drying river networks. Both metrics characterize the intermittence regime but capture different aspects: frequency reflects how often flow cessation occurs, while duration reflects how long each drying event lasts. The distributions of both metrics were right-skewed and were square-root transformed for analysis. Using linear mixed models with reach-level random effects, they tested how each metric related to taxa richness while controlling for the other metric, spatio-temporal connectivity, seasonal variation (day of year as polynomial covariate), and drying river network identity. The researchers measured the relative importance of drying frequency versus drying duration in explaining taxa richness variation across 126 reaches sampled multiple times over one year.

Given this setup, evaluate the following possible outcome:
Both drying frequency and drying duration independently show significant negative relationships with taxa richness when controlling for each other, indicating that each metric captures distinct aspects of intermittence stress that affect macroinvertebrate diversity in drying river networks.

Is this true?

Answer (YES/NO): NO